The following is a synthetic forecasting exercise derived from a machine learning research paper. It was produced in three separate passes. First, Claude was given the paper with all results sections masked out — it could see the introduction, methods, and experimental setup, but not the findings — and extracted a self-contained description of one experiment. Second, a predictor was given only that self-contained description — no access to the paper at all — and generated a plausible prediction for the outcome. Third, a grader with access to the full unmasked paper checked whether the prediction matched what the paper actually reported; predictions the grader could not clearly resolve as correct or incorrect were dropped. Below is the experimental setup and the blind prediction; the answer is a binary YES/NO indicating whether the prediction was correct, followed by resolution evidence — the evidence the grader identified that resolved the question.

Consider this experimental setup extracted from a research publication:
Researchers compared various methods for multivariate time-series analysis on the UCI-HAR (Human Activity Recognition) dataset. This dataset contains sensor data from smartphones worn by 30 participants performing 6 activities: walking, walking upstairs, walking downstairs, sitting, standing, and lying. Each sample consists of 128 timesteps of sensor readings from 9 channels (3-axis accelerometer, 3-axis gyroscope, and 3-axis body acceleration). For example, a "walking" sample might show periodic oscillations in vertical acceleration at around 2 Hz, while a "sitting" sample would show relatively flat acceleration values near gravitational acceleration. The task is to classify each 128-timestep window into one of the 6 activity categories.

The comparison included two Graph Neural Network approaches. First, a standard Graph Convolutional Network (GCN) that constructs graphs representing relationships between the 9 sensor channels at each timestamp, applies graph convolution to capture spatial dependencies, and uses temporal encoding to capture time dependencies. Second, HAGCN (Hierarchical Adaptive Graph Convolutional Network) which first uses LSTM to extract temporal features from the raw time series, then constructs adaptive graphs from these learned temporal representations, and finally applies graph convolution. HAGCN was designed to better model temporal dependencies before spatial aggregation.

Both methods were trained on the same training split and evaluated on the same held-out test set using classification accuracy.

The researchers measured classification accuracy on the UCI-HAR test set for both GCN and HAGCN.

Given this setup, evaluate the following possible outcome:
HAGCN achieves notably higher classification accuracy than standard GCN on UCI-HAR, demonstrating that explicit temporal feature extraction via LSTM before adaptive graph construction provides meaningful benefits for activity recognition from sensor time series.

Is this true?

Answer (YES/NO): NO